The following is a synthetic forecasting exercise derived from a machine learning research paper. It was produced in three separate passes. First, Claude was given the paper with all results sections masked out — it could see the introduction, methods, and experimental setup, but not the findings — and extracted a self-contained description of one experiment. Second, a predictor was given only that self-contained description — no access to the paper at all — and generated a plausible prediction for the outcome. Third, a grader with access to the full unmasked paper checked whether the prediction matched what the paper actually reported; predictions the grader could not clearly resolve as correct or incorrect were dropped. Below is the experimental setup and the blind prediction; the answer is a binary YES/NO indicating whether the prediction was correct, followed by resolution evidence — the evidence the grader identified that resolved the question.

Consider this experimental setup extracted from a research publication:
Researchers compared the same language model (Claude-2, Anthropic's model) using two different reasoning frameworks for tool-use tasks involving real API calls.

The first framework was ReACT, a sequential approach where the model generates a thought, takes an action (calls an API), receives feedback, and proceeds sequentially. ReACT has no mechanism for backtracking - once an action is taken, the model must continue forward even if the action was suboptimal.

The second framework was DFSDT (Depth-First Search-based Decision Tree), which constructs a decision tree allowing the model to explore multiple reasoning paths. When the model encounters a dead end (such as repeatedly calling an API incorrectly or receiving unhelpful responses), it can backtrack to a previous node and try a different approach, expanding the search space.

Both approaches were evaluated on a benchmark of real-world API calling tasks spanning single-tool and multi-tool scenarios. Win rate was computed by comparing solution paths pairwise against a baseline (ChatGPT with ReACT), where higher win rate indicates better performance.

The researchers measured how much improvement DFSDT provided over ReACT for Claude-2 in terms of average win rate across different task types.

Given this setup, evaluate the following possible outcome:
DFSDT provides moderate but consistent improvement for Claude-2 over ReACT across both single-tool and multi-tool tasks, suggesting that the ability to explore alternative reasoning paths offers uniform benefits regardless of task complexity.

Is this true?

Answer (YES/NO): NO